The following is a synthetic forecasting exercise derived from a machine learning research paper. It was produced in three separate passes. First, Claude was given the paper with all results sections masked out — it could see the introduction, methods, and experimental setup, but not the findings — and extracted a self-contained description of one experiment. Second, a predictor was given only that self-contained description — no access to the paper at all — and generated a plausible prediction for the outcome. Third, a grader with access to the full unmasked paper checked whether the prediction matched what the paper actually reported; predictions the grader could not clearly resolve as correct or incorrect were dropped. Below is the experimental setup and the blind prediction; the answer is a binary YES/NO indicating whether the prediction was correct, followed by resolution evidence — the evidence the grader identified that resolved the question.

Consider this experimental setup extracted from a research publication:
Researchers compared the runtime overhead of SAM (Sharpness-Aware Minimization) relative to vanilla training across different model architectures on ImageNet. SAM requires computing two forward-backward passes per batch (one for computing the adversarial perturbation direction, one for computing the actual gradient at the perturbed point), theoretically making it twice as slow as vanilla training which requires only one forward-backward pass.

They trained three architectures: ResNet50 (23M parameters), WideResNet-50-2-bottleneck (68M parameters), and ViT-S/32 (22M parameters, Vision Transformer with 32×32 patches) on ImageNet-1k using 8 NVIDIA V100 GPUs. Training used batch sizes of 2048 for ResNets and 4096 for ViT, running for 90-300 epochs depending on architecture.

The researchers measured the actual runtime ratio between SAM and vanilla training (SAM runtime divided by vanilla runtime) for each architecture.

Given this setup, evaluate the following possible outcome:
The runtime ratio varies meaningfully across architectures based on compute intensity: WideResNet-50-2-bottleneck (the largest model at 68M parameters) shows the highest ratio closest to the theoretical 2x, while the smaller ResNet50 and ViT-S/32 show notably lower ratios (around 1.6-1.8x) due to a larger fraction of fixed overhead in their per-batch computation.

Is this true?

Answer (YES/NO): NO